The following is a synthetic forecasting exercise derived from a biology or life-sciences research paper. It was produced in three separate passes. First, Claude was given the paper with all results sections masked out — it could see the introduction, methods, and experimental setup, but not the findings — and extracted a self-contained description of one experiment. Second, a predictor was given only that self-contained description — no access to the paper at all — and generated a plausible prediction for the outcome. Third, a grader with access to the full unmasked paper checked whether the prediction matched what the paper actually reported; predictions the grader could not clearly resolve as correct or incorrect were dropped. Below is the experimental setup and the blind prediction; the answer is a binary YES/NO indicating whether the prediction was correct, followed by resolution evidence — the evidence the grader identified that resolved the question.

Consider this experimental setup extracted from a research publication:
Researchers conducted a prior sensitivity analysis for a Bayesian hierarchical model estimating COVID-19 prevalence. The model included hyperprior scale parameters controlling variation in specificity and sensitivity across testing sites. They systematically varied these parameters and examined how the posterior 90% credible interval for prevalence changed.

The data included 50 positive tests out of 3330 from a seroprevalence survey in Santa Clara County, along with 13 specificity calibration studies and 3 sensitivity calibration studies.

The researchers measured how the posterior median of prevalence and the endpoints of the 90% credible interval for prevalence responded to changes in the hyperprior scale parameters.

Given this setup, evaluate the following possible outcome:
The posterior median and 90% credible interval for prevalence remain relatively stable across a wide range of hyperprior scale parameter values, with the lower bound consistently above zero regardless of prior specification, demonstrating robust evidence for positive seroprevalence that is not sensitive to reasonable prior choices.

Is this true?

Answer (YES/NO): NO